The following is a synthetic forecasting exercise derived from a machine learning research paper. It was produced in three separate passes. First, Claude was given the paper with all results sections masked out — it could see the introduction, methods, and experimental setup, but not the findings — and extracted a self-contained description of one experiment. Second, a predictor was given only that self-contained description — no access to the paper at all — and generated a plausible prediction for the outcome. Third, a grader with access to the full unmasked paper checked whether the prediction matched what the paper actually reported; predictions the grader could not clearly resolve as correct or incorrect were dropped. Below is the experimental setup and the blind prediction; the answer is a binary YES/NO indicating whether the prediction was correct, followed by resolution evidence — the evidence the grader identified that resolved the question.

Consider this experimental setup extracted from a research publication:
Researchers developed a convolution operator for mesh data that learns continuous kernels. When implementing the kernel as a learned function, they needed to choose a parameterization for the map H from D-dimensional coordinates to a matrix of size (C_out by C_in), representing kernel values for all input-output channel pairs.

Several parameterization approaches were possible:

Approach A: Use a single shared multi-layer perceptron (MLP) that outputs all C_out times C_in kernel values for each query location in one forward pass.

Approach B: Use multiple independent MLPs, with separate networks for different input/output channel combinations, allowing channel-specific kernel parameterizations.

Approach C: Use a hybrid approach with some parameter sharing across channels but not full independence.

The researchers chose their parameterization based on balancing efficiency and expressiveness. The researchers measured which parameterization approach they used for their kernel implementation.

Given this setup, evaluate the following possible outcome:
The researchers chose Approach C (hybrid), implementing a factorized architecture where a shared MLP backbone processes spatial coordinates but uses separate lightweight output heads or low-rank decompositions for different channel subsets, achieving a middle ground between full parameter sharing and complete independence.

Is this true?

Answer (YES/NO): NO